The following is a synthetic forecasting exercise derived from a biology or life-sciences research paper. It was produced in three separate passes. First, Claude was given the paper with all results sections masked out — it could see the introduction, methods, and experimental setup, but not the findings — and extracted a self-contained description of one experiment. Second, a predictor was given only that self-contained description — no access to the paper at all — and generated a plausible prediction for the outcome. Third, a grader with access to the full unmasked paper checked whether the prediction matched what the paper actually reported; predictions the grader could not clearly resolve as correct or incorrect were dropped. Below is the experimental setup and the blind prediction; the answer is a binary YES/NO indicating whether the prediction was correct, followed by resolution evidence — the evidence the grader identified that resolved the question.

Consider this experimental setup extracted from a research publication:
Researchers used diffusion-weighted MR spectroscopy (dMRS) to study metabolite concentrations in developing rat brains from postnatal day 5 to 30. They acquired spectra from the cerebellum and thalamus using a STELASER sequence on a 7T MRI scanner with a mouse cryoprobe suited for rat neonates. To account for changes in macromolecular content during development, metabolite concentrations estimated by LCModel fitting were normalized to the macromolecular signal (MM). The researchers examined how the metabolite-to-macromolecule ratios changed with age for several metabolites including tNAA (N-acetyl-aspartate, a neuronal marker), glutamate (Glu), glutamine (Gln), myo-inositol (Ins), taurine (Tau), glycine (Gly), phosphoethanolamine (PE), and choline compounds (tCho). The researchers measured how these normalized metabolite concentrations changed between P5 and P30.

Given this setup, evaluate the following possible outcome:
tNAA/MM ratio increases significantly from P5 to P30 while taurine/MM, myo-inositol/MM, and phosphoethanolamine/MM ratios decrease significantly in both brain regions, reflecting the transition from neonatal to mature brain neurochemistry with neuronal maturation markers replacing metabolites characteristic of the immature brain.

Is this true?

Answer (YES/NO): NO